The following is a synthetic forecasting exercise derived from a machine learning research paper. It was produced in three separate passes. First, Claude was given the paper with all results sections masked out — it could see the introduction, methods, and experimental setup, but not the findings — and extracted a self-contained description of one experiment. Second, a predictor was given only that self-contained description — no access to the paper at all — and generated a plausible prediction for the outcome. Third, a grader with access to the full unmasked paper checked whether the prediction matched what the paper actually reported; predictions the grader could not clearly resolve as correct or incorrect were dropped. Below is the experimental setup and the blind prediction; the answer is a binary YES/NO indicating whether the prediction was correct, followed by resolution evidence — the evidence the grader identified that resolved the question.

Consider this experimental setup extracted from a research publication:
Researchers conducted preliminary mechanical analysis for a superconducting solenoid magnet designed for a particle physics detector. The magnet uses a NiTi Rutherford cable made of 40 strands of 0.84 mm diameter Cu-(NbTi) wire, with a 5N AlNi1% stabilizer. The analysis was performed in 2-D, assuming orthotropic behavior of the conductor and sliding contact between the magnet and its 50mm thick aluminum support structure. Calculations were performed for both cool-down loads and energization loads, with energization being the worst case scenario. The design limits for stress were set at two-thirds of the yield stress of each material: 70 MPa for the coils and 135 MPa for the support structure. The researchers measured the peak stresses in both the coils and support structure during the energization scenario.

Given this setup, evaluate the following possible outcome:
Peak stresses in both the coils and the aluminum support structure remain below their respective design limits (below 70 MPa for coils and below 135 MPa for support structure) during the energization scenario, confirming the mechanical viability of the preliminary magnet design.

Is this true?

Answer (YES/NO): YES